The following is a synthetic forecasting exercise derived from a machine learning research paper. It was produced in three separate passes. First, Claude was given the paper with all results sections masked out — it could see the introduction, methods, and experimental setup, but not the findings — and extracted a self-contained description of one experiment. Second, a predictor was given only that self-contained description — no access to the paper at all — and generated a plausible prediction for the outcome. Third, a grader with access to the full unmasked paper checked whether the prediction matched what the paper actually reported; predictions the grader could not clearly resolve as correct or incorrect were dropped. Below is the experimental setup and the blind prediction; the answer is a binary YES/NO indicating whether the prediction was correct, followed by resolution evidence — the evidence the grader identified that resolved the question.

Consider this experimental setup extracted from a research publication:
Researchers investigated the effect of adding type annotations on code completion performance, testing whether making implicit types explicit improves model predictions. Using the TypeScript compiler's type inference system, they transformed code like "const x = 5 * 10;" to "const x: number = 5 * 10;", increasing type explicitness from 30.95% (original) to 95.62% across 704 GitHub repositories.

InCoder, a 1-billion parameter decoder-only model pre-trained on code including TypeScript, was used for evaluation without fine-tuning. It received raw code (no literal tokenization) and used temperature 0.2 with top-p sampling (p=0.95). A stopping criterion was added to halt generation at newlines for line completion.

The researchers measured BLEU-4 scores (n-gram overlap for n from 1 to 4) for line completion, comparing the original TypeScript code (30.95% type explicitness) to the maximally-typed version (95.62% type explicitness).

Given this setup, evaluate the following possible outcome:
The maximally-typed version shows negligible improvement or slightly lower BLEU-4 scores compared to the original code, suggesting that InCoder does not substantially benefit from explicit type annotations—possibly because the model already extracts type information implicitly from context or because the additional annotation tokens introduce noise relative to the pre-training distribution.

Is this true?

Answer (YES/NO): YES